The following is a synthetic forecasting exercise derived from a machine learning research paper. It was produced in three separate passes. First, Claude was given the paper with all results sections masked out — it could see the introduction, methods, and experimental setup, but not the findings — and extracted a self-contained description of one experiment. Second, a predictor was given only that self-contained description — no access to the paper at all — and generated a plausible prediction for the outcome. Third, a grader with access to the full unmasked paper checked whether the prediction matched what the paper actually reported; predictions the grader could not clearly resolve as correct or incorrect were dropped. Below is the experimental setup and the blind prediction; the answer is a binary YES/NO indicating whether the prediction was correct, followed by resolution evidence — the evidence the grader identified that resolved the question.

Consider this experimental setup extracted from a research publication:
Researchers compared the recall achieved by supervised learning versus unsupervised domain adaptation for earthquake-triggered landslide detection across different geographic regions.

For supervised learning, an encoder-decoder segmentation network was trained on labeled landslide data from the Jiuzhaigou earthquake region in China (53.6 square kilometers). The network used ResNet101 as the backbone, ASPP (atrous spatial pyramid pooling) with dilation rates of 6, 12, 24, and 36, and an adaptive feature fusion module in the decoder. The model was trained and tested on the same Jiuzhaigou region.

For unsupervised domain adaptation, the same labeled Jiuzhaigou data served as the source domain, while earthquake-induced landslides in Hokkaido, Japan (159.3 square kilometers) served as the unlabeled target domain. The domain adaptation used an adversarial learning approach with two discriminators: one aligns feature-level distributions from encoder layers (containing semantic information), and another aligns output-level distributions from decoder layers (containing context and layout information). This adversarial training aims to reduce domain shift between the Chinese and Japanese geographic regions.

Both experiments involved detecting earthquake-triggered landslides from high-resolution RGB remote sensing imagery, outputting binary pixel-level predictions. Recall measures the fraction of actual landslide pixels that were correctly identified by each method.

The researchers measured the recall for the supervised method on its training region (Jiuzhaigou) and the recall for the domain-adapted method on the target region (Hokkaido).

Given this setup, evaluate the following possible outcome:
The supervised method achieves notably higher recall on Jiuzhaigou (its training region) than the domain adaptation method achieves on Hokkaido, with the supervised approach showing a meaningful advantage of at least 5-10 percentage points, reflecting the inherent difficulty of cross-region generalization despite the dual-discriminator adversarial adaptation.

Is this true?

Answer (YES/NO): YES